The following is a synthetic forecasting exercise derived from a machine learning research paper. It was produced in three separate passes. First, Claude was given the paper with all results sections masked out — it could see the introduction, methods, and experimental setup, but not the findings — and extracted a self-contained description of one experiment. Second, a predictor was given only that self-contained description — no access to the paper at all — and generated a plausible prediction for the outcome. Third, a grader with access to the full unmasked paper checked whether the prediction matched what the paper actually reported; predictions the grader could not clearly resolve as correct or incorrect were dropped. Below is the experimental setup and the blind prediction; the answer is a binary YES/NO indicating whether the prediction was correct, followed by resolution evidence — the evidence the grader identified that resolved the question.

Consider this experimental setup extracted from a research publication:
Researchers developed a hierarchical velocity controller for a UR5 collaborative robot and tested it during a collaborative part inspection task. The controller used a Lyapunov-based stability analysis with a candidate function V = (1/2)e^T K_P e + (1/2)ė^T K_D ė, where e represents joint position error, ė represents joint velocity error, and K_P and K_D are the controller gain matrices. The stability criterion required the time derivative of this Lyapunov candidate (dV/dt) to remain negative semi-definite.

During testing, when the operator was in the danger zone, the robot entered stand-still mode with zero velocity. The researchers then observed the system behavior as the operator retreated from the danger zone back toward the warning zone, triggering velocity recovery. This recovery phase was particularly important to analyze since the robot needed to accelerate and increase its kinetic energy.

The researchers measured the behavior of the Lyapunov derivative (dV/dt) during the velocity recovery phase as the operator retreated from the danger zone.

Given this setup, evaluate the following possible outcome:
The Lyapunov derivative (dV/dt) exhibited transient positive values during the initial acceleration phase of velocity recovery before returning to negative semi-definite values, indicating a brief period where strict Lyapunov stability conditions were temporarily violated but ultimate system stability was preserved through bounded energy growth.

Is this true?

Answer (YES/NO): NO